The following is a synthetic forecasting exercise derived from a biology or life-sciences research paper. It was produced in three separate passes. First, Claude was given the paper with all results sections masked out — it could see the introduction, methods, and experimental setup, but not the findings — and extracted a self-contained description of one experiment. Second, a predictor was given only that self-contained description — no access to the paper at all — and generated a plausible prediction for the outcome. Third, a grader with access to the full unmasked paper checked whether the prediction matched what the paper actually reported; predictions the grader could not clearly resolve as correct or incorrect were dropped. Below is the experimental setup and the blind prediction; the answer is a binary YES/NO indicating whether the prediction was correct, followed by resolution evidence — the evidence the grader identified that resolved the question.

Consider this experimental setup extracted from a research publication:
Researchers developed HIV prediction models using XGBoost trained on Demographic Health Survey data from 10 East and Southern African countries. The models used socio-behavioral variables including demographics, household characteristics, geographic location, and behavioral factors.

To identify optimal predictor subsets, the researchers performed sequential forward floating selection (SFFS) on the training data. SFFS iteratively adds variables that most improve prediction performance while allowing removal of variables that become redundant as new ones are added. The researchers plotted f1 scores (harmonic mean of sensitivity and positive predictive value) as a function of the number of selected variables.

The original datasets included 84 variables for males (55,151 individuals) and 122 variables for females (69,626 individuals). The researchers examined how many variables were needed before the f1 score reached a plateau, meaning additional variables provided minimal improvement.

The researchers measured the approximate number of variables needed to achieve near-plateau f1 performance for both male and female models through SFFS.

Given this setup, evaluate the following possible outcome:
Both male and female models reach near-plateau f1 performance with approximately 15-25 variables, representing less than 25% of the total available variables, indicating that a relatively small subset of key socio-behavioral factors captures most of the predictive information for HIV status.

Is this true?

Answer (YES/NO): NO